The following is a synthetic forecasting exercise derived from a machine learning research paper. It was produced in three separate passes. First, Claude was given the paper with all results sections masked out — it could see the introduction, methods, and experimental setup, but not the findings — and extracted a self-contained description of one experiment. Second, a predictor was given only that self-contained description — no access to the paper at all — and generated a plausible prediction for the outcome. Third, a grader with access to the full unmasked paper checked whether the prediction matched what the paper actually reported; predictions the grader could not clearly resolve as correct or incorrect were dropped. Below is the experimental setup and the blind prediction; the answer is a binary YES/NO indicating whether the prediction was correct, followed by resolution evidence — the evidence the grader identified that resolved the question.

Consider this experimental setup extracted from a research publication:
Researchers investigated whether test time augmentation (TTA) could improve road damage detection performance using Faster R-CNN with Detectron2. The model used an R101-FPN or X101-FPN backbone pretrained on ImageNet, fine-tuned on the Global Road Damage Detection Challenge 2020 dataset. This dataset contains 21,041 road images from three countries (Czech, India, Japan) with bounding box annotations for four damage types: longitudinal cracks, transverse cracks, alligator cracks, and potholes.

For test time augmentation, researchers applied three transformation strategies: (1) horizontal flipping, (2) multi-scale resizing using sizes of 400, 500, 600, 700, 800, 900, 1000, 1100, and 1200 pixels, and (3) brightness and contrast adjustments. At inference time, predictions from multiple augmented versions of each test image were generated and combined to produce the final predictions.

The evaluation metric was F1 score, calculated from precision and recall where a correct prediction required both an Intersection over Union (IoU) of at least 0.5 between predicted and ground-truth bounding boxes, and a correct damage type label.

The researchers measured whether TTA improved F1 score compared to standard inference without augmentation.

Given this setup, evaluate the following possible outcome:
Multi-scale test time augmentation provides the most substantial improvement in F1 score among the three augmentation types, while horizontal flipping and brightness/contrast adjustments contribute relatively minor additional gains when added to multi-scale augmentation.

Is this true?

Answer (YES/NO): NO